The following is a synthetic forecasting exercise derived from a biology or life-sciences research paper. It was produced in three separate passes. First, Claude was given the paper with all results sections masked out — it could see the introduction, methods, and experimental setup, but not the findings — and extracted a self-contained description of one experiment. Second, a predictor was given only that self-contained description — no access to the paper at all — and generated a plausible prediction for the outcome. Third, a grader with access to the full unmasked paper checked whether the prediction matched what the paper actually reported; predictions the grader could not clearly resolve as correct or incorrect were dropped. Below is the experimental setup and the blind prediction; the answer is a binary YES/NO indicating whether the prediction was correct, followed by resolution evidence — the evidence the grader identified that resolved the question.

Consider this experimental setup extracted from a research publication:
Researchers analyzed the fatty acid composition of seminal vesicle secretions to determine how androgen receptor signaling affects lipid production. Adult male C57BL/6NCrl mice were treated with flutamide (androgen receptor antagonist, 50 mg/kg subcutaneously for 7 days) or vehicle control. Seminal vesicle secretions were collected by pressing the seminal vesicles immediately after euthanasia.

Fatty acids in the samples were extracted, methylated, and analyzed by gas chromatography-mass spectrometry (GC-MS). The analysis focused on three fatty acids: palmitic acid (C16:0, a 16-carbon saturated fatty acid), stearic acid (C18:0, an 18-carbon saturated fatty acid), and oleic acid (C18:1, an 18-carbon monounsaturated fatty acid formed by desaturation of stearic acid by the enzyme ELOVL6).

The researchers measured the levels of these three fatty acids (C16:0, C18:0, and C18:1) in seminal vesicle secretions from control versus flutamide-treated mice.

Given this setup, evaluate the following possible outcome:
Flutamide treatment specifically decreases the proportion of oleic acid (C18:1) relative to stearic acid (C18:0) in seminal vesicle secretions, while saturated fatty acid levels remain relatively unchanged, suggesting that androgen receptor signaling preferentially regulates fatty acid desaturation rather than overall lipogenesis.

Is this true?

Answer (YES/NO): YES